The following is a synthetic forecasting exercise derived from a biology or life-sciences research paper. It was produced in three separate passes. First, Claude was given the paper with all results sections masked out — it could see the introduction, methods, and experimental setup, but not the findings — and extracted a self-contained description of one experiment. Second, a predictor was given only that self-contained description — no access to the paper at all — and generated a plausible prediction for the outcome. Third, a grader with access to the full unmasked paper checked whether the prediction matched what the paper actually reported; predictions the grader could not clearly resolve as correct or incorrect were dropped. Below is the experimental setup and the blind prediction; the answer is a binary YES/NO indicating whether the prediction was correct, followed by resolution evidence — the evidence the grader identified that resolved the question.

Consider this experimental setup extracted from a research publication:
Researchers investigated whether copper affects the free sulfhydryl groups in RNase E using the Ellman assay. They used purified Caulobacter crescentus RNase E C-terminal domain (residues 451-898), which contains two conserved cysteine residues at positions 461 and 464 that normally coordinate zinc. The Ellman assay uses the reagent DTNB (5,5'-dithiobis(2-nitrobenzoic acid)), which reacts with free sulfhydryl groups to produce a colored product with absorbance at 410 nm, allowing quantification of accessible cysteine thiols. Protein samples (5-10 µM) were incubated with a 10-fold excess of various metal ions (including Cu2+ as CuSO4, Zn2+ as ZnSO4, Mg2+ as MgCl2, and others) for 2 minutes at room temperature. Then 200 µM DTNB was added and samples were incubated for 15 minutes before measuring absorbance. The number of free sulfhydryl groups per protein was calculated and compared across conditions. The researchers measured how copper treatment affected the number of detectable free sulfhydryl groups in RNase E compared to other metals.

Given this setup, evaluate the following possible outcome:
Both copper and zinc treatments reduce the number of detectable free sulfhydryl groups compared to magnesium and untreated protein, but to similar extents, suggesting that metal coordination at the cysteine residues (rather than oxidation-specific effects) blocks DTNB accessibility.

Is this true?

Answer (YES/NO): NO